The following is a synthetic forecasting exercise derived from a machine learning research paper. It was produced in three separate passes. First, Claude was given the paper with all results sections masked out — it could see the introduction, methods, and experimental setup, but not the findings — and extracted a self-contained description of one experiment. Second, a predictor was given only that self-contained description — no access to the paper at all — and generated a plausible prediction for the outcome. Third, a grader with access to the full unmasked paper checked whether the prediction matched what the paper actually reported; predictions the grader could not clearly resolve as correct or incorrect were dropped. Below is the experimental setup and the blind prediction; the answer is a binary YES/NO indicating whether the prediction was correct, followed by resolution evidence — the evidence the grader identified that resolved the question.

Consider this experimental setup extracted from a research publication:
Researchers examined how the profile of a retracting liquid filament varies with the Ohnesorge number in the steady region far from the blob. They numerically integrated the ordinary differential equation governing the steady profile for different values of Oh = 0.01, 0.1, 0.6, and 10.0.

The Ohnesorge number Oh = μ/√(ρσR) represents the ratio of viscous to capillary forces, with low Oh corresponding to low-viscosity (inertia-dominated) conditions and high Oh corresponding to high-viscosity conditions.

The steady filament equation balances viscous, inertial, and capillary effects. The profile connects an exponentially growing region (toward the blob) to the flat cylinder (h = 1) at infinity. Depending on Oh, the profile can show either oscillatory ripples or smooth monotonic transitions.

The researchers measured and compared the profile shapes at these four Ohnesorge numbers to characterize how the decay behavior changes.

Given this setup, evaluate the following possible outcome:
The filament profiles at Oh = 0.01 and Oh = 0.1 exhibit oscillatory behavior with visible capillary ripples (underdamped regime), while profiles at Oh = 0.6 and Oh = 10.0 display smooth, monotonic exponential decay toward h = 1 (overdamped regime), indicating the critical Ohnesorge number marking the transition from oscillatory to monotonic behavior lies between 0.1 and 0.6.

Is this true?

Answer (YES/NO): YES